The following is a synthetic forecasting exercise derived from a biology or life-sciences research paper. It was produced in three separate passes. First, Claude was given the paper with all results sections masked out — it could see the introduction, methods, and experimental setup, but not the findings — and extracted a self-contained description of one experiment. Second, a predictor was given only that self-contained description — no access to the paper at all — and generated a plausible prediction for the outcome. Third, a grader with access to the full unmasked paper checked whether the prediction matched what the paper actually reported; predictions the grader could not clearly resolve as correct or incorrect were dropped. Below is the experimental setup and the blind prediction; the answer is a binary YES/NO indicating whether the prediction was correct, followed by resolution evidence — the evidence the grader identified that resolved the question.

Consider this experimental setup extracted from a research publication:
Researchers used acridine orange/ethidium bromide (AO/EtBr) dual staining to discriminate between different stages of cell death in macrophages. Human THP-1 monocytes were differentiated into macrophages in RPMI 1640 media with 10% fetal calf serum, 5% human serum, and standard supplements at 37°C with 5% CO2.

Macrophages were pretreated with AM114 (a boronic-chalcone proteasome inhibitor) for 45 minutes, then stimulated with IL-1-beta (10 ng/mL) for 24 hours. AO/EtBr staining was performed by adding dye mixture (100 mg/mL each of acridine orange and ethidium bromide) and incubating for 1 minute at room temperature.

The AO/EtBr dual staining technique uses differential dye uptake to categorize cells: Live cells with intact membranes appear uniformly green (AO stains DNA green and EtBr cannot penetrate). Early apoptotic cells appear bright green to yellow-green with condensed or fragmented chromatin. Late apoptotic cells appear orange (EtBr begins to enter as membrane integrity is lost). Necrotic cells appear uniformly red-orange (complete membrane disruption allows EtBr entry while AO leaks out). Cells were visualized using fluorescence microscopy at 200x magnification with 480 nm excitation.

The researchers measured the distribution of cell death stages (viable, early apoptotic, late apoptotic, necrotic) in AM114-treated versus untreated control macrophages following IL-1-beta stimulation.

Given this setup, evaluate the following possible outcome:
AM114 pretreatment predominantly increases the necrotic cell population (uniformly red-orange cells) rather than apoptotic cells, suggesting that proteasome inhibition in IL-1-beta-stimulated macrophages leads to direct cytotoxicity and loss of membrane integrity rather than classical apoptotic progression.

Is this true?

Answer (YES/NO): NO